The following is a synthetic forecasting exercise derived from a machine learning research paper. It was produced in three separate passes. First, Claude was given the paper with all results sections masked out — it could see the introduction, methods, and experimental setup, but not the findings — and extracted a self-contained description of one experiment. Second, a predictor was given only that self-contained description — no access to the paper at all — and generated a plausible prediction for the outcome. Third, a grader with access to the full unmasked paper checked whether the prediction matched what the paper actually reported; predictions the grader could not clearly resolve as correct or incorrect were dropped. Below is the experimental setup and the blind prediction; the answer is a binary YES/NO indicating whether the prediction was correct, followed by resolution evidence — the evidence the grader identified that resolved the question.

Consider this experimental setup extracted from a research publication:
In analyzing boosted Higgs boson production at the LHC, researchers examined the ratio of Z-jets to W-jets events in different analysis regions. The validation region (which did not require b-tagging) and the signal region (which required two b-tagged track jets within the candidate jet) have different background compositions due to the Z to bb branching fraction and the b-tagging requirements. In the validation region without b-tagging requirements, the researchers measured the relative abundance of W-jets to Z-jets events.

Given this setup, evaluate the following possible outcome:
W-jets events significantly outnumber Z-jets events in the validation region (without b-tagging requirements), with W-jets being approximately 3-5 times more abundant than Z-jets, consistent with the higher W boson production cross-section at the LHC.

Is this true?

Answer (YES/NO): YES